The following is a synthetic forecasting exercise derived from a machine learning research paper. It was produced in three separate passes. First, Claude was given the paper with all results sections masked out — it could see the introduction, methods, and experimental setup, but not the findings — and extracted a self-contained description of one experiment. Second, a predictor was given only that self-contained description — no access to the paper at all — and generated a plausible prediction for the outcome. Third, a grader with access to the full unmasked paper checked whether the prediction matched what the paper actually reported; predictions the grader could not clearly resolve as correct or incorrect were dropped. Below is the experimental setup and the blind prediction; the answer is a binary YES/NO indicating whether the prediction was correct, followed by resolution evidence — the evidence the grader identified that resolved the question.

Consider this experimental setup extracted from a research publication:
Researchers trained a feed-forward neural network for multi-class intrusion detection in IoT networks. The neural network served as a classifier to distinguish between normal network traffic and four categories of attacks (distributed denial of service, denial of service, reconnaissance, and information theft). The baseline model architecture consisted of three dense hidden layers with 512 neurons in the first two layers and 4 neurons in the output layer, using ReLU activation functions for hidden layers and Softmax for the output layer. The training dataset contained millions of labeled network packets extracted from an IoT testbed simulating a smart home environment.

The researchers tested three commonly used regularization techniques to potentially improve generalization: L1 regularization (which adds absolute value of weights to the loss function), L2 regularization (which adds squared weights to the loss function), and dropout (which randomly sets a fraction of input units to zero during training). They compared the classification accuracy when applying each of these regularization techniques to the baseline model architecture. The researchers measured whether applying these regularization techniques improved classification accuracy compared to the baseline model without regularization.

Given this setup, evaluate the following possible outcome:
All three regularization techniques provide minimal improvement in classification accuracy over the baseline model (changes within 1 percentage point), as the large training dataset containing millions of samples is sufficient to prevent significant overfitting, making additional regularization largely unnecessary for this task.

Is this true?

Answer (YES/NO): NO